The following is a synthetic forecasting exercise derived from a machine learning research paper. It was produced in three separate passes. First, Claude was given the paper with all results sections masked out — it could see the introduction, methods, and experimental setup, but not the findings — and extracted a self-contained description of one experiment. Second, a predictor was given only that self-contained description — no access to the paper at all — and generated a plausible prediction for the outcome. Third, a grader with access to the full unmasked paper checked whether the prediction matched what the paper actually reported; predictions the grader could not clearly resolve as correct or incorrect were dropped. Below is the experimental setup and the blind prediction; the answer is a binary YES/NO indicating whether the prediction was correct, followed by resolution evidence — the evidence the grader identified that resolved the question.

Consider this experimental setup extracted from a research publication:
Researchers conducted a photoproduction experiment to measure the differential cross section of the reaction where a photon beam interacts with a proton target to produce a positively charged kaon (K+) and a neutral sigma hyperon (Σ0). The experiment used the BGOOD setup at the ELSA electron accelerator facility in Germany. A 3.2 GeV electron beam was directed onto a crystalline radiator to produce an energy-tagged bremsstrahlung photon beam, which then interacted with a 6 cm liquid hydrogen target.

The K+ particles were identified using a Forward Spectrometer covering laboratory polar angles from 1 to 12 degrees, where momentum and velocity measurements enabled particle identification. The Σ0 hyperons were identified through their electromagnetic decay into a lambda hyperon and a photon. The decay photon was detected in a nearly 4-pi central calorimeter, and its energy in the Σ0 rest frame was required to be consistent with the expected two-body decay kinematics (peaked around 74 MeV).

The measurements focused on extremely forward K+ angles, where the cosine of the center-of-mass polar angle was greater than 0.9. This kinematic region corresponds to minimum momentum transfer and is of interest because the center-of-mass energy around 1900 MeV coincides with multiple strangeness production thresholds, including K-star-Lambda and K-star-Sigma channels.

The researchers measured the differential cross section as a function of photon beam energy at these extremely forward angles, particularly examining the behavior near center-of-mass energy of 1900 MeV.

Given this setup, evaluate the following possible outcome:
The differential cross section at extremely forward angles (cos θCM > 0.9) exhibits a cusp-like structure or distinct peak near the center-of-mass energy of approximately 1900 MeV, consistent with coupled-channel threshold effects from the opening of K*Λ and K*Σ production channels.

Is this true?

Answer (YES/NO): NO